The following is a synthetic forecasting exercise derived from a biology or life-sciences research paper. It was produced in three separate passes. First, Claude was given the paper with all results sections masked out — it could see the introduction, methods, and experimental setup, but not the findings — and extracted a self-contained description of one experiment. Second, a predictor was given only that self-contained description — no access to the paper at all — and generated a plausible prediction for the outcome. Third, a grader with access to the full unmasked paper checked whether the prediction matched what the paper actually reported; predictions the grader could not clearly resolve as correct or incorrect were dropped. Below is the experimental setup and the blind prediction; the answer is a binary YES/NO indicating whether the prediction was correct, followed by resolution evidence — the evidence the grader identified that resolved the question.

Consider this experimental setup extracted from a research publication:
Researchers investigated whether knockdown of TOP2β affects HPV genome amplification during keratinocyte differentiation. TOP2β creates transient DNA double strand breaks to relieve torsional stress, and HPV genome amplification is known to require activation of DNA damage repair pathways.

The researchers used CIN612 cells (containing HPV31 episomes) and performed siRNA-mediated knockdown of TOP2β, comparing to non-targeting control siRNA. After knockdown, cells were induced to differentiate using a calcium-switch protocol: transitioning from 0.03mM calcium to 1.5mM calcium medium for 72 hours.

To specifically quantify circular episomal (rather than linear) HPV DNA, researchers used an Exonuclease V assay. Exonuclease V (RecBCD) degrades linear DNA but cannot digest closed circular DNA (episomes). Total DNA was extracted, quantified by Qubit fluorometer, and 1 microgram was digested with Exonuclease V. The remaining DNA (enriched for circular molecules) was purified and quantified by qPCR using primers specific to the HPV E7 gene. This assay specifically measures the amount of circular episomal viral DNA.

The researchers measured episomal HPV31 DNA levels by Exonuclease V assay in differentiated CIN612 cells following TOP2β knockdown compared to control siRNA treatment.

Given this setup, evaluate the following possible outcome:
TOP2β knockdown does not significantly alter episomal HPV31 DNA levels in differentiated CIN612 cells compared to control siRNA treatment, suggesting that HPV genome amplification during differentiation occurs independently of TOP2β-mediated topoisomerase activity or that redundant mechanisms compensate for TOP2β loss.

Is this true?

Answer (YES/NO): NO